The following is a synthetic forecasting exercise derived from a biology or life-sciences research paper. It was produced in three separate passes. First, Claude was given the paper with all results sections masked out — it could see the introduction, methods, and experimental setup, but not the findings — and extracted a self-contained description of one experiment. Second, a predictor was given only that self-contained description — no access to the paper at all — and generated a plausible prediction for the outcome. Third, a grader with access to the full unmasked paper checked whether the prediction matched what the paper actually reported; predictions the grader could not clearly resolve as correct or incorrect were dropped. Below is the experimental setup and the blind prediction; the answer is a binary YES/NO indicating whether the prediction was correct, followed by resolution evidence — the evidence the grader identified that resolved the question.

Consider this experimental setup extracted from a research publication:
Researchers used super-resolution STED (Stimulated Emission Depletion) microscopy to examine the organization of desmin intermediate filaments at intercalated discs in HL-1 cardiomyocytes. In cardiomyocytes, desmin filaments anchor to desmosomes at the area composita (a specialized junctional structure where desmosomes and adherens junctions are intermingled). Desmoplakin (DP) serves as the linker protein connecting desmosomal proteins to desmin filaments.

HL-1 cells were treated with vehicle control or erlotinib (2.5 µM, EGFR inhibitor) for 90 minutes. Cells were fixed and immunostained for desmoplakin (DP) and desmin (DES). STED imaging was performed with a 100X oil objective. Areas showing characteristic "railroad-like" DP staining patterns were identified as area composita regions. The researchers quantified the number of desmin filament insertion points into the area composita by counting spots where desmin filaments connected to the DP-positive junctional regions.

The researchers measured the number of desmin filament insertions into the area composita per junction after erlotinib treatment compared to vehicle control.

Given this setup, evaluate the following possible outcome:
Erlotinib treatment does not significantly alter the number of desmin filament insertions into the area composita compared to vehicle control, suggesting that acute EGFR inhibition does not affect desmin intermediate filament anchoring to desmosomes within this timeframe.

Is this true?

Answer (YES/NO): NO